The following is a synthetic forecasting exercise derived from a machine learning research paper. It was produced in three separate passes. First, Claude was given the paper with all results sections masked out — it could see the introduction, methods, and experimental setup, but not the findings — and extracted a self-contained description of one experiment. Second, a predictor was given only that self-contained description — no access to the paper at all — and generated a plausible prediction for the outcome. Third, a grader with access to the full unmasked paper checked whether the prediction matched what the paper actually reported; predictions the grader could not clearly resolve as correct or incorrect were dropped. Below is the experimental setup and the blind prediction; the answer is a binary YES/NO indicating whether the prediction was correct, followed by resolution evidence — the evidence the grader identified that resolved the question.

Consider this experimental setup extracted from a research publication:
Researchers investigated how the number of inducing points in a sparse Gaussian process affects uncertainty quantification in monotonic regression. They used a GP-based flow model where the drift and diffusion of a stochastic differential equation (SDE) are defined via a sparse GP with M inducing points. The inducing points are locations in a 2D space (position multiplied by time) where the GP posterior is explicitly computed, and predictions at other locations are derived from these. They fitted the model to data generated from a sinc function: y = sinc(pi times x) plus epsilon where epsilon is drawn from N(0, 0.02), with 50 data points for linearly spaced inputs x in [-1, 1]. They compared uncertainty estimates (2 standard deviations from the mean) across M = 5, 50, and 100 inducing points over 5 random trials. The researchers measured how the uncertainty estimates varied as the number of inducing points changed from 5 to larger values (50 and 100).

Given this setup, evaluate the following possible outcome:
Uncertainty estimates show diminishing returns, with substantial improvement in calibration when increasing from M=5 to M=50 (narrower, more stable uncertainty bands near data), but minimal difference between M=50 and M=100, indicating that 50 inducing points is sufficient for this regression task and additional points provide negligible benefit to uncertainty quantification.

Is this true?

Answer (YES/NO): NO